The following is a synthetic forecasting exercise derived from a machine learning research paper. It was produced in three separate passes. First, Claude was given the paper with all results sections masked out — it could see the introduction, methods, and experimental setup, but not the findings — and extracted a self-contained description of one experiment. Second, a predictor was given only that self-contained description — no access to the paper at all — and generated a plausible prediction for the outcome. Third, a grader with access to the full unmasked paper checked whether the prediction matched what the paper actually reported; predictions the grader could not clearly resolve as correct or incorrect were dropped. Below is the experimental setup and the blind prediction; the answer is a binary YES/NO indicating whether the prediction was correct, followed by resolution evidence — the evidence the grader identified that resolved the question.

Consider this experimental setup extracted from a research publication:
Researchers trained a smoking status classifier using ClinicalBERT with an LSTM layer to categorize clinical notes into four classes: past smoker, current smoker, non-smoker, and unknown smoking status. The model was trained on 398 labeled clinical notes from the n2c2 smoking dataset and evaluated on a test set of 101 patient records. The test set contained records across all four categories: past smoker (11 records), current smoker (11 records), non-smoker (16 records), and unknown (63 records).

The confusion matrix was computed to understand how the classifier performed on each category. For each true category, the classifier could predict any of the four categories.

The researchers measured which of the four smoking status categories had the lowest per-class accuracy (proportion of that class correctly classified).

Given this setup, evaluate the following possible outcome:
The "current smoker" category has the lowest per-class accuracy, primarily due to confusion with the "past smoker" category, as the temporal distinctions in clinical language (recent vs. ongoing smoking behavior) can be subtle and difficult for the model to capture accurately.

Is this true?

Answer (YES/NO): YES